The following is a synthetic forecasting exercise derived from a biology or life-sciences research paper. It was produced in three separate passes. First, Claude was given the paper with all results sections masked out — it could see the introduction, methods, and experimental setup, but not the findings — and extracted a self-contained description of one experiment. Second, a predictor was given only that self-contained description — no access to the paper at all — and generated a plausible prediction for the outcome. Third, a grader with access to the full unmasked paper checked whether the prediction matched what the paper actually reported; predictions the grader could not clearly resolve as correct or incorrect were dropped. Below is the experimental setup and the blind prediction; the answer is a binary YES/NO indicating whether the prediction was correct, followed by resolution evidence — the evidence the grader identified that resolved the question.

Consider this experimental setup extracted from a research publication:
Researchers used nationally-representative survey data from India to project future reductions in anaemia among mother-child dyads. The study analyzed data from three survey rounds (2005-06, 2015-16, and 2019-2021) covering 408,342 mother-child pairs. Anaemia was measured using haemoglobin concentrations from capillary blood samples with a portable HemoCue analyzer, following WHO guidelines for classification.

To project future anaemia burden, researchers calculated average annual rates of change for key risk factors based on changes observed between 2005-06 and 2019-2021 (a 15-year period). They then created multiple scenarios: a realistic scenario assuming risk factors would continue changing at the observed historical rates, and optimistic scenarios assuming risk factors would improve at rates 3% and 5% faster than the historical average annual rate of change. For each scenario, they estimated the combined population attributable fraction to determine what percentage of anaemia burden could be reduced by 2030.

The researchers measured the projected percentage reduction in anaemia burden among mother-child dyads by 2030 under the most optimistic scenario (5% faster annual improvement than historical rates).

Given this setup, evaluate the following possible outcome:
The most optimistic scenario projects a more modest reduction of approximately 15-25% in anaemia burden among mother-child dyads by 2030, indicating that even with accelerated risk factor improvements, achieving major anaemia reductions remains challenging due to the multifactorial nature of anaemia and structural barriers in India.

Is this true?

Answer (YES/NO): NO